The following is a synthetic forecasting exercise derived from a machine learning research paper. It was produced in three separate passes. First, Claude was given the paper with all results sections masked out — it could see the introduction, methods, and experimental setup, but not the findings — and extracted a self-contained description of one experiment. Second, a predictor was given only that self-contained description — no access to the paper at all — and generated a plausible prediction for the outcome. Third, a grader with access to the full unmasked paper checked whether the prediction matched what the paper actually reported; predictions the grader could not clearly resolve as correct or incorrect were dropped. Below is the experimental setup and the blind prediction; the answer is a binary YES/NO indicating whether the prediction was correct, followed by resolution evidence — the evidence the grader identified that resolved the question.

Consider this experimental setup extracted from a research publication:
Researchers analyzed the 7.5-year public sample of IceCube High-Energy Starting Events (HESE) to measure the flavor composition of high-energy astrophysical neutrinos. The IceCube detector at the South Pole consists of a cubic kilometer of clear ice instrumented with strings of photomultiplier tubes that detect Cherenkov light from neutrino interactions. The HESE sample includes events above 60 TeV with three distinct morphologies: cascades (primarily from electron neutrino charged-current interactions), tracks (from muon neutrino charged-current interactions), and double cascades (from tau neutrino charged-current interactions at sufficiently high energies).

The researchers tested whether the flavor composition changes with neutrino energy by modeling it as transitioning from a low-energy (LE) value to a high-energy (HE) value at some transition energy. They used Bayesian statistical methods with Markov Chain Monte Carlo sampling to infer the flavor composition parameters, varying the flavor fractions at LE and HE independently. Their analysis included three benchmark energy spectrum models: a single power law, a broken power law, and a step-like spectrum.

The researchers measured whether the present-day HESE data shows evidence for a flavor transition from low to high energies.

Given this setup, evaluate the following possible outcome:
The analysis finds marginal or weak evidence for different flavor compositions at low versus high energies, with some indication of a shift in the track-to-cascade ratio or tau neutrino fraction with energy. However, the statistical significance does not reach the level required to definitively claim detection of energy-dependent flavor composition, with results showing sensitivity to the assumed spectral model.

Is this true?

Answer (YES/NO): NO